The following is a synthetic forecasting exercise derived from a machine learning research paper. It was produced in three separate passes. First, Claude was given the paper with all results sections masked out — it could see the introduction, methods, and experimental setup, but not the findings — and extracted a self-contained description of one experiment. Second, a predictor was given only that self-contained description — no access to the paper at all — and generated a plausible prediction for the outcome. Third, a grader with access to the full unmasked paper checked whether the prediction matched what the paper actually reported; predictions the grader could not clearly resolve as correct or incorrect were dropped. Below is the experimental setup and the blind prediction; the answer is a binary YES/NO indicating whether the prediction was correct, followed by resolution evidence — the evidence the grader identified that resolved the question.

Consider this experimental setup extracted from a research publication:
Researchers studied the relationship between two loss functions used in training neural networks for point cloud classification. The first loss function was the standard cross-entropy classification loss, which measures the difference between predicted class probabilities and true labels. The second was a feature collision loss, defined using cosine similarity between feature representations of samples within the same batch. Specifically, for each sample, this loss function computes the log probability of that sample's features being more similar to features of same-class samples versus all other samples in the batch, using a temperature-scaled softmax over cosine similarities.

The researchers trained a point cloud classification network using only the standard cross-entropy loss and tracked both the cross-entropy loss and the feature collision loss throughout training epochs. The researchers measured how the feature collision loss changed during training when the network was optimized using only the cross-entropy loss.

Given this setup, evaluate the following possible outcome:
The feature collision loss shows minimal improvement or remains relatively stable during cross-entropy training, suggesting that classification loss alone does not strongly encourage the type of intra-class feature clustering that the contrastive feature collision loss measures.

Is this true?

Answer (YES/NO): NO